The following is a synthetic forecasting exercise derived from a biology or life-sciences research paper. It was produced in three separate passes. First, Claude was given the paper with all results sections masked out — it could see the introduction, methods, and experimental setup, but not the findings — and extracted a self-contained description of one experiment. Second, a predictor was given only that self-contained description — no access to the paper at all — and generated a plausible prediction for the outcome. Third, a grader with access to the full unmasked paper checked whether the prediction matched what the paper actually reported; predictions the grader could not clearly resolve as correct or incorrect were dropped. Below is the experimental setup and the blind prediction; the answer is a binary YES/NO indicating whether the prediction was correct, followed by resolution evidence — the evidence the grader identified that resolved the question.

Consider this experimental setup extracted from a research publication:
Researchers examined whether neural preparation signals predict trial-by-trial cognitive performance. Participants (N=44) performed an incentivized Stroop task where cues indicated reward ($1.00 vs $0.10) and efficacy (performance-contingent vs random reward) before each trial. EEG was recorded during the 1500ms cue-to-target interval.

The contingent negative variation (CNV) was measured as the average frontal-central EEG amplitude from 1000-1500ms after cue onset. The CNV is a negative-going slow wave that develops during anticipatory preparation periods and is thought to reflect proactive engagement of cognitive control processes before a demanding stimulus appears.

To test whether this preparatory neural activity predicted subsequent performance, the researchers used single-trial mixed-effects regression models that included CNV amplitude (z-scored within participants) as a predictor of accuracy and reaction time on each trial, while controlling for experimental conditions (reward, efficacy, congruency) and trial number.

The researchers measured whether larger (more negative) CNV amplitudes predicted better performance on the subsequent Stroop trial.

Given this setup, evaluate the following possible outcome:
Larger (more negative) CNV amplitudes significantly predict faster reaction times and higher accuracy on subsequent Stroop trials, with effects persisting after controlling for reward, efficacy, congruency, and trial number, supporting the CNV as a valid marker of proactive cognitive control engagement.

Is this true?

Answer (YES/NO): YES